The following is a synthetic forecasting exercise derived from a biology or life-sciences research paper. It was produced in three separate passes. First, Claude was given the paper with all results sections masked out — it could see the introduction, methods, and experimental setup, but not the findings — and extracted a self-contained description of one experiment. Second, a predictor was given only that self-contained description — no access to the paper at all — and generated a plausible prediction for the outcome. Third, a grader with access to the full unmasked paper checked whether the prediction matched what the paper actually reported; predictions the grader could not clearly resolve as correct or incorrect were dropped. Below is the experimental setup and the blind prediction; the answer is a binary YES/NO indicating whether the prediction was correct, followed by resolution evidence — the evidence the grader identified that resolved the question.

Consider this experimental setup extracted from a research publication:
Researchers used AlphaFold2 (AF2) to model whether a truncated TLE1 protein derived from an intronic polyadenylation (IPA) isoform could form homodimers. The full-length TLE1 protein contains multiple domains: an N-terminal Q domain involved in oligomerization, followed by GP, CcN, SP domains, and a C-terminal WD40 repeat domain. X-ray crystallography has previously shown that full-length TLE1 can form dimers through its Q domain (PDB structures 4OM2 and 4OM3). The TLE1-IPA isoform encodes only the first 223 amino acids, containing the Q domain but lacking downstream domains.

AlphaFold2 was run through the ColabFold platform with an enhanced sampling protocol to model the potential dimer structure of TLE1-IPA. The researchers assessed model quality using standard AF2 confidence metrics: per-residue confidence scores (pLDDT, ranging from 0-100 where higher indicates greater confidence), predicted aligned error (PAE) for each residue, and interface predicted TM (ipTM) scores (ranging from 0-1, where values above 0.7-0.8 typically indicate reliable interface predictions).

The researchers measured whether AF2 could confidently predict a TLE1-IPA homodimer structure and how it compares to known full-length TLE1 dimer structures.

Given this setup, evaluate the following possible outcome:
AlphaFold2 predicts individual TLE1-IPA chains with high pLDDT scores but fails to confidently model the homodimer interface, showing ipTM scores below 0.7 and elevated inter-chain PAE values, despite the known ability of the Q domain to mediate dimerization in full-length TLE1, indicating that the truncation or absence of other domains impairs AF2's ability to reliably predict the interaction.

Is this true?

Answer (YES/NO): NO